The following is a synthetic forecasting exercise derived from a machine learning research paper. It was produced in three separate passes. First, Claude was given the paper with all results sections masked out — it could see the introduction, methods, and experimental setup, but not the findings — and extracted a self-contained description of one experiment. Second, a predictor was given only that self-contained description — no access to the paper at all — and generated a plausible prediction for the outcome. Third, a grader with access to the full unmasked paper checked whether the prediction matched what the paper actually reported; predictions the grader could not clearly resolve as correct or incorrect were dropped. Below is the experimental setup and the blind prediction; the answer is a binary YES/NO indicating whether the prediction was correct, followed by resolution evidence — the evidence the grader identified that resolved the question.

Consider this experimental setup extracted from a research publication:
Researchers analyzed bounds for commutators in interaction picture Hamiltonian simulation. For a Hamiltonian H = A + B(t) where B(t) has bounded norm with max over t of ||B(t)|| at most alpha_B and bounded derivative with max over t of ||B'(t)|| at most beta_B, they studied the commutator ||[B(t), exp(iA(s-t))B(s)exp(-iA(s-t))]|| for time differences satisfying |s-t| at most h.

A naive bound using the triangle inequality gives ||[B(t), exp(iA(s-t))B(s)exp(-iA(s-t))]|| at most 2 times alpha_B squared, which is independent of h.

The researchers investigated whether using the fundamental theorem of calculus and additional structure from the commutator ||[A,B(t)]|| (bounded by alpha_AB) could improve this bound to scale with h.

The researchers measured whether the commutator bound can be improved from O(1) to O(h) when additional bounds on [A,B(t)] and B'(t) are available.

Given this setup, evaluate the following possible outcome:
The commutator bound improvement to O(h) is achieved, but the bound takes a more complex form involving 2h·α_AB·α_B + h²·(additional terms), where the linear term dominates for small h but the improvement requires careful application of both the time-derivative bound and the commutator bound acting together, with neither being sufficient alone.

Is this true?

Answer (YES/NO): NO